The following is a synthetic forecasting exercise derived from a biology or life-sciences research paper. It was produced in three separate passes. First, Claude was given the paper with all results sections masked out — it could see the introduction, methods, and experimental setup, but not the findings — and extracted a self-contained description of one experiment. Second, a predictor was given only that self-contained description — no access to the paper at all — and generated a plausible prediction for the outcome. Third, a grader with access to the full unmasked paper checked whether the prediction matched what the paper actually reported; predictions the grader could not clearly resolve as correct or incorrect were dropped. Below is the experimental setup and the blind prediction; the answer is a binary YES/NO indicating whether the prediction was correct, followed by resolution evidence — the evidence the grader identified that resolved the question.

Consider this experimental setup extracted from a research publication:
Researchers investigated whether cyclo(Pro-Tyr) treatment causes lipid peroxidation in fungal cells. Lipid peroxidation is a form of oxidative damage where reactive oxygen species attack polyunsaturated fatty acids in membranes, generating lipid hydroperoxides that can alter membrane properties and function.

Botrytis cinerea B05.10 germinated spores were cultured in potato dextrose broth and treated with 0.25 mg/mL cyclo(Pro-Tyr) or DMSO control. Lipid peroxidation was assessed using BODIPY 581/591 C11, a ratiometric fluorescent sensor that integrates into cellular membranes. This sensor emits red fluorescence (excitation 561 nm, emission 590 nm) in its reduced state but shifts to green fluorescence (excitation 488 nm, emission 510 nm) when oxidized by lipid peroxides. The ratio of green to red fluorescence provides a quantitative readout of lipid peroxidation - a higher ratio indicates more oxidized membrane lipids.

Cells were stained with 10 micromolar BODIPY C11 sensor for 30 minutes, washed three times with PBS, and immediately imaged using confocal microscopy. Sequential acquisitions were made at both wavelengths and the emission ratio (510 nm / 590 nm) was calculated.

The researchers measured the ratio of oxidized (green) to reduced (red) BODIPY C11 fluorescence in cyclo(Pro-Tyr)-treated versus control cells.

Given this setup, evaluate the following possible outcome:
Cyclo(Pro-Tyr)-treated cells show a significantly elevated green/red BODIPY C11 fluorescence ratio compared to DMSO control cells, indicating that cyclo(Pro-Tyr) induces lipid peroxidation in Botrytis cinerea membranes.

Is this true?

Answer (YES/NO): YES